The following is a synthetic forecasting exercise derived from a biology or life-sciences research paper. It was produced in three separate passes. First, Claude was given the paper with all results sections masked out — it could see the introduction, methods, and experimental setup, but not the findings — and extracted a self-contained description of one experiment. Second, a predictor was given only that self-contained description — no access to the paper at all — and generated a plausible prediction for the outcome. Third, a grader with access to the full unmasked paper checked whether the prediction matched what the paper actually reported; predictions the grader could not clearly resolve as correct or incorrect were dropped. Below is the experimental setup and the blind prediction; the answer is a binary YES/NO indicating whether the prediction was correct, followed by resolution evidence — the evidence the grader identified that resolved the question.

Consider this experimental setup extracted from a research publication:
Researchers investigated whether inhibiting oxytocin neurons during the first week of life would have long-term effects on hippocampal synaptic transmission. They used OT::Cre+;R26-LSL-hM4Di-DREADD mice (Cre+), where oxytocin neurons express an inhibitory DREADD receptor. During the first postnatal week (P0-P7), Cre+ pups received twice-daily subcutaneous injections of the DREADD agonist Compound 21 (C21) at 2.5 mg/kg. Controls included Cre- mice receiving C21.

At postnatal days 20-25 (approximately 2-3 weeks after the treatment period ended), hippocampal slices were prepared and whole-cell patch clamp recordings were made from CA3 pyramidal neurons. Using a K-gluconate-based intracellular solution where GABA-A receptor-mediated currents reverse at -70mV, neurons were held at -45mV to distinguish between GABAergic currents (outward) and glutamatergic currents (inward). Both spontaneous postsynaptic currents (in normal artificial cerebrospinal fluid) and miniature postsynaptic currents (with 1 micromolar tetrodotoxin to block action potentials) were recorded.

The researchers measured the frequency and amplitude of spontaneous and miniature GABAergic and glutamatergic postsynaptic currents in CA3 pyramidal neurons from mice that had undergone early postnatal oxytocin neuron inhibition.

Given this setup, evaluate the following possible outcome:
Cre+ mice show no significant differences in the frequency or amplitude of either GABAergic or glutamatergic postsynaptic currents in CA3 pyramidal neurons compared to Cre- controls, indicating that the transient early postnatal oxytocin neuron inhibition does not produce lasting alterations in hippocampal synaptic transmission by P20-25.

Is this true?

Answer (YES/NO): YES